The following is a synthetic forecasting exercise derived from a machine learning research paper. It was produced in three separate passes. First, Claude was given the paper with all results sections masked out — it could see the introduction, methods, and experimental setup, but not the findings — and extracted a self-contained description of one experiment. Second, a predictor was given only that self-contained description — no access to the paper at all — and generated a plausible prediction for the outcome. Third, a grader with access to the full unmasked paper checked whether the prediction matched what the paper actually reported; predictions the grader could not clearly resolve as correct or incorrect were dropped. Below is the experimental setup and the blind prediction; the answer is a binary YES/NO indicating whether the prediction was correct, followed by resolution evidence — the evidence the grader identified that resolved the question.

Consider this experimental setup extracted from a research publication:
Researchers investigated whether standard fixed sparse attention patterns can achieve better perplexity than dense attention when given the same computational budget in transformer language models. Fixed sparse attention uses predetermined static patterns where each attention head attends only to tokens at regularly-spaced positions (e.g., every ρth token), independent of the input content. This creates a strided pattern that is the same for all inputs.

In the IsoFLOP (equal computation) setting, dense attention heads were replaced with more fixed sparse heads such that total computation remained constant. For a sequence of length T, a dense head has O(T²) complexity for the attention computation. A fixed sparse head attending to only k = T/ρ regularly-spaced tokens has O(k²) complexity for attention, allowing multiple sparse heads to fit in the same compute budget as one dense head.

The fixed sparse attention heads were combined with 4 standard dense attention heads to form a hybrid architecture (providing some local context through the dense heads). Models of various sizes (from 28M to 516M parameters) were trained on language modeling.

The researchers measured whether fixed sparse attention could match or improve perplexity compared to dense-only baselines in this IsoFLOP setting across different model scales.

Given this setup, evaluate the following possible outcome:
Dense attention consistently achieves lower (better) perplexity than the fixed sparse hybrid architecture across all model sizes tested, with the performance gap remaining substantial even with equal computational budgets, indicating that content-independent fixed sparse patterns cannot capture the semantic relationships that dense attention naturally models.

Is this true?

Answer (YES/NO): YES